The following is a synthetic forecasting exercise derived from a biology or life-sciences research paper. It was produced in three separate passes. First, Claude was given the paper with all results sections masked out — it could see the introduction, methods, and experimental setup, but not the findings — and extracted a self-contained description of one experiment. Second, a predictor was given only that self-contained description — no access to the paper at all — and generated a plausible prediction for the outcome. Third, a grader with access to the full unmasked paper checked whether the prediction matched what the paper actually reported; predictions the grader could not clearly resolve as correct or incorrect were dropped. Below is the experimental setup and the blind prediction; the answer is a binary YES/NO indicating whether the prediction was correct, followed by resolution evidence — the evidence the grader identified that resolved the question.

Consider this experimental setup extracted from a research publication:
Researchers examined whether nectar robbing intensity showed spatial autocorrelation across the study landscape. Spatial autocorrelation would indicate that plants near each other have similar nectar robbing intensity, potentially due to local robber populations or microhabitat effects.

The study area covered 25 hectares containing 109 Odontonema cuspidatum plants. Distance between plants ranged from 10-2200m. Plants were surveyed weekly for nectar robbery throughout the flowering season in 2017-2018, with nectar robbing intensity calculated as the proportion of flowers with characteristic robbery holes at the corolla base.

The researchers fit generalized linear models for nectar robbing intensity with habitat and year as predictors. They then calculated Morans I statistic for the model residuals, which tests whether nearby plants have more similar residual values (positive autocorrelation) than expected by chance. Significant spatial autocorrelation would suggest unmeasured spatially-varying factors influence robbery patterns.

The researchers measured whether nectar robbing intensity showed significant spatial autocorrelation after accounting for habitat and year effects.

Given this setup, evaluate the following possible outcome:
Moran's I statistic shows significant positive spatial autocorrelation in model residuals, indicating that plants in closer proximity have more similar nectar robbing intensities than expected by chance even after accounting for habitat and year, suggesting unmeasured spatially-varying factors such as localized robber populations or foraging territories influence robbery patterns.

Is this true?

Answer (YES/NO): NO